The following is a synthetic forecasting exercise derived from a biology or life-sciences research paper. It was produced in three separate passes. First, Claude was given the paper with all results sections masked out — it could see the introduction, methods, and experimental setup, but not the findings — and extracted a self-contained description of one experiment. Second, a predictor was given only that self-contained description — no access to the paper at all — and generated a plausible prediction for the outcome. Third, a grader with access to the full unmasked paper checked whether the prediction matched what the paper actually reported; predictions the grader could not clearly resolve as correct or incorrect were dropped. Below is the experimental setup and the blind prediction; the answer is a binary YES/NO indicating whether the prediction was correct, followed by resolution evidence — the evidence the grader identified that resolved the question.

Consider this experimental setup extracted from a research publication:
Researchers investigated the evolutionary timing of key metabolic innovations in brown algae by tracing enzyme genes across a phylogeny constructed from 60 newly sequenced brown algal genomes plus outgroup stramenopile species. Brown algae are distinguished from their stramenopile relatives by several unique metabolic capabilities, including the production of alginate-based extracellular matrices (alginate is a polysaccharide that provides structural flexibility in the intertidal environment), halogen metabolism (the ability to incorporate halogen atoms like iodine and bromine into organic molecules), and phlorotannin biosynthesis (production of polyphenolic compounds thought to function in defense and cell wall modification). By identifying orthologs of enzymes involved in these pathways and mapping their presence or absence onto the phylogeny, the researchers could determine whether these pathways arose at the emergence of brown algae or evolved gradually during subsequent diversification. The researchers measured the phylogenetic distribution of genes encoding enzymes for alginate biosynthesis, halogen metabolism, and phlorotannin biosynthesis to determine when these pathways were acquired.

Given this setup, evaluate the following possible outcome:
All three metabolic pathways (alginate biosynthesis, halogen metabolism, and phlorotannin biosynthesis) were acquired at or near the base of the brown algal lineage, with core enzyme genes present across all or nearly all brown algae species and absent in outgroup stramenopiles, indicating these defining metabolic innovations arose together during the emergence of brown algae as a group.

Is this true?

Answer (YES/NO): NO